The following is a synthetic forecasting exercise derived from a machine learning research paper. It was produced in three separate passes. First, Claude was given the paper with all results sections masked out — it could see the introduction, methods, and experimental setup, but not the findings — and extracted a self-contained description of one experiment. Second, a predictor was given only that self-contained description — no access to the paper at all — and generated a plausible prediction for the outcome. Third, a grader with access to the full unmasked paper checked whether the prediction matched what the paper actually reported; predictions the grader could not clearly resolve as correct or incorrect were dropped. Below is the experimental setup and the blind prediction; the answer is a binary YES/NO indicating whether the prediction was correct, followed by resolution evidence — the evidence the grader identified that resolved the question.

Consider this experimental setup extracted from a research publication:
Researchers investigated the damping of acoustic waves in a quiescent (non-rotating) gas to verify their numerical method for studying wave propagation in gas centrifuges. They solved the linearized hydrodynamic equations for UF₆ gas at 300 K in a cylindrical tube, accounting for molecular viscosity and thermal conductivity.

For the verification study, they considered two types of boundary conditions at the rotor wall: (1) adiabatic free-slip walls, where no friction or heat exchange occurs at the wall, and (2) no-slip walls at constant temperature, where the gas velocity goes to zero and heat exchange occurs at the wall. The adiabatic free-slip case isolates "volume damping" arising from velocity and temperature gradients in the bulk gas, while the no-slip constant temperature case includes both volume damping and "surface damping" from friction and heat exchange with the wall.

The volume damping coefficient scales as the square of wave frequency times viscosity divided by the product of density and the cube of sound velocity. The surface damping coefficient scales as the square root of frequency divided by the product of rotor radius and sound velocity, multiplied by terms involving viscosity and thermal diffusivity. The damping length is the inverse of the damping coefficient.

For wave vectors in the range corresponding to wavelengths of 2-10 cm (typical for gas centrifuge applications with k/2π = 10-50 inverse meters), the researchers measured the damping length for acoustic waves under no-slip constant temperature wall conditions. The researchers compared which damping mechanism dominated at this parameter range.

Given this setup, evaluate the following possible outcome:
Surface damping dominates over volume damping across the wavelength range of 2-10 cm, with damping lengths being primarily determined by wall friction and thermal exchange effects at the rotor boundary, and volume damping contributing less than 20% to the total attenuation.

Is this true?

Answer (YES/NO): YES